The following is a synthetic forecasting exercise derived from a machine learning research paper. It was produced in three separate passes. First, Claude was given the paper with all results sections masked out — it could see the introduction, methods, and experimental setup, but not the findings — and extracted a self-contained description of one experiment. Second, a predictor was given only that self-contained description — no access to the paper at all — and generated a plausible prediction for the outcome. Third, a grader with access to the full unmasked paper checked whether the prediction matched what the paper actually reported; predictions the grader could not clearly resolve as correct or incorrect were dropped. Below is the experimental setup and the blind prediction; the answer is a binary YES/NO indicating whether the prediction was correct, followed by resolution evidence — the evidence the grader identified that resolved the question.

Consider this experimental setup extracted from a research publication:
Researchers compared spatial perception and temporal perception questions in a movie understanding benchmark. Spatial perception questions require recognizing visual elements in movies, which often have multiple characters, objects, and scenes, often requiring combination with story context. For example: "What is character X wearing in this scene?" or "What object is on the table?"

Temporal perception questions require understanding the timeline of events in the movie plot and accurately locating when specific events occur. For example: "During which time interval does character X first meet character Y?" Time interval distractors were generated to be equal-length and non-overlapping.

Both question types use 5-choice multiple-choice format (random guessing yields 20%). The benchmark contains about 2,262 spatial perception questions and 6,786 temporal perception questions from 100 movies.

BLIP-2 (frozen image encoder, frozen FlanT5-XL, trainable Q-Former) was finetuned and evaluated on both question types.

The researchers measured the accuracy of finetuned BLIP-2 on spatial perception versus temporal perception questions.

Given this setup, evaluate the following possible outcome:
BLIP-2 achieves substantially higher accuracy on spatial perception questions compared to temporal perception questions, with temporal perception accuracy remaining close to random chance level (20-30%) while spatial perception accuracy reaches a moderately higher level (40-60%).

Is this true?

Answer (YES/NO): NO